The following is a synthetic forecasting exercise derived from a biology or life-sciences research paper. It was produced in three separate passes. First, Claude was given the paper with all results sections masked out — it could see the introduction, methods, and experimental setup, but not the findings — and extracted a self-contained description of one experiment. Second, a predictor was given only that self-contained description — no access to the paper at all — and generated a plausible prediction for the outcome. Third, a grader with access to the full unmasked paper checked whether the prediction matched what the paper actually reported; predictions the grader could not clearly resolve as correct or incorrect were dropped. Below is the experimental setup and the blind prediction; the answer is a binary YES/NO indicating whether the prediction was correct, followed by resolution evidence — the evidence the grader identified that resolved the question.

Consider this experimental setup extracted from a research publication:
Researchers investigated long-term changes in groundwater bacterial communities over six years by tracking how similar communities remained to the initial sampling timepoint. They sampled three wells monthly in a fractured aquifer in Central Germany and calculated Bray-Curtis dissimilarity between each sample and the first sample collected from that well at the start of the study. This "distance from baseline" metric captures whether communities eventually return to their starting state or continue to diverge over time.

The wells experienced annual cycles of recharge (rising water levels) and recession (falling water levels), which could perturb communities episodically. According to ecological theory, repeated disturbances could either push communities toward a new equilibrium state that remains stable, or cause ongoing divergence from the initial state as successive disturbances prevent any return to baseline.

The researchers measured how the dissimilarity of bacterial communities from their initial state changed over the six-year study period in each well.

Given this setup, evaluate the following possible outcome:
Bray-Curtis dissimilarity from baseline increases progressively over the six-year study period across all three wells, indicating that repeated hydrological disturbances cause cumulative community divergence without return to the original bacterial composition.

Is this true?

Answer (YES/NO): NO